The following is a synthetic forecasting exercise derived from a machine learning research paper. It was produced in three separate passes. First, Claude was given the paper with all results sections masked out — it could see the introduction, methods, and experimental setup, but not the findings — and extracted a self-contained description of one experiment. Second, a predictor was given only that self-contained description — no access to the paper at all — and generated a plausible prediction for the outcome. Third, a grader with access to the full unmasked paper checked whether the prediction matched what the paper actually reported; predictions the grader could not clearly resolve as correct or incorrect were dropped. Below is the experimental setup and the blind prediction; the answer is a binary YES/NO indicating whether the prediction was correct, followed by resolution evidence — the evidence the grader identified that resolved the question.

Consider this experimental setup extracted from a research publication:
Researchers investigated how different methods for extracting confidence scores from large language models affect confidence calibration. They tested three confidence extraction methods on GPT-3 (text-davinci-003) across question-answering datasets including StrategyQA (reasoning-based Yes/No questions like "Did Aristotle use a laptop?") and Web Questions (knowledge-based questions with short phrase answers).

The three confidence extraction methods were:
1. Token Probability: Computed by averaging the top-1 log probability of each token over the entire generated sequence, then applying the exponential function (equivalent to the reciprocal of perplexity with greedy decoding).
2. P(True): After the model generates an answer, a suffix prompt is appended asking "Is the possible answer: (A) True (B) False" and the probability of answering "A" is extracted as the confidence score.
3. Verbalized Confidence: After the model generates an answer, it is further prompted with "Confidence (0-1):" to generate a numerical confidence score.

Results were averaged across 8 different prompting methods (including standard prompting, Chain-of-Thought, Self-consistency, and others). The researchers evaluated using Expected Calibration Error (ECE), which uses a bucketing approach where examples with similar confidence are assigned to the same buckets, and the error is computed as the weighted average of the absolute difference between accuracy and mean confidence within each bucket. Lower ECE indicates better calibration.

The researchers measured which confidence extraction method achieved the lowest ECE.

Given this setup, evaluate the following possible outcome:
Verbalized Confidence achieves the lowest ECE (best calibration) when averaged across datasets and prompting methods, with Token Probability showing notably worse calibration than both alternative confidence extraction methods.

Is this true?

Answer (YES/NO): NO